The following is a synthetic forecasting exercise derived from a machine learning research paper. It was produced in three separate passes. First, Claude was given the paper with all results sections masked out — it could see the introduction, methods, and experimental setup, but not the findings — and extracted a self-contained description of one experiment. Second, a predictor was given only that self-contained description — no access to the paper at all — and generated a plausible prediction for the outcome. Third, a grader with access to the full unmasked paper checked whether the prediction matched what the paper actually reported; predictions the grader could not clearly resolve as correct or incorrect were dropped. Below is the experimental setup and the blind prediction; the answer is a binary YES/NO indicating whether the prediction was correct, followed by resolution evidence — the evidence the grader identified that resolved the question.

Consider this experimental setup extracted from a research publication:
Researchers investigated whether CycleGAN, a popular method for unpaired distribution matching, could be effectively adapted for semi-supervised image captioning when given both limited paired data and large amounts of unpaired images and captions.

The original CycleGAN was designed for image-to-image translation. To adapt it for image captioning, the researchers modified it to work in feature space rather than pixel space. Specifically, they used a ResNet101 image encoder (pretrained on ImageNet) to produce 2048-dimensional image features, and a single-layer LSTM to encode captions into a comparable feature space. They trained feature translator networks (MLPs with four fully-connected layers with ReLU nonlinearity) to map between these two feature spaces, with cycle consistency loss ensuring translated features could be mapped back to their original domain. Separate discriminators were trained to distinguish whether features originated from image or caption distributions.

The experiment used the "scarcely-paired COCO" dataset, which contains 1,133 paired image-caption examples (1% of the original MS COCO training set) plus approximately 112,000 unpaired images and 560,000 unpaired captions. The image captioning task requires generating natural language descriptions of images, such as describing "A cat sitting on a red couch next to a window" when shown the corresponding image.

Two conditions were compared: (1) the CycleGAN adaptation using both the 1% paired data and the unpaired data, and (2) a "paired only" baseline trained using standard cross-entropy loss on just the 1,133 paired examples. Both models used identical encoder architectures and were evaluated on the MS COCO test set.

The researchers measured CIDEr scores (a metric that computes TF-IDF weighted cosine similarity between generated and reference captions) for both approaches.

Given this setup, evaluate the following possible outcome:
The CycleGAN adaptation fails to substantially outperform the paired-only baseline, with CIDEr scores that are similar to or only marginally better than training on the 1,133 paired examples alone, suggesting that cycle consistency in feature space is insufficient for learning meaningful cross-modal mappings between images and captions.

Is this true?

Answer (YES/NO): YES